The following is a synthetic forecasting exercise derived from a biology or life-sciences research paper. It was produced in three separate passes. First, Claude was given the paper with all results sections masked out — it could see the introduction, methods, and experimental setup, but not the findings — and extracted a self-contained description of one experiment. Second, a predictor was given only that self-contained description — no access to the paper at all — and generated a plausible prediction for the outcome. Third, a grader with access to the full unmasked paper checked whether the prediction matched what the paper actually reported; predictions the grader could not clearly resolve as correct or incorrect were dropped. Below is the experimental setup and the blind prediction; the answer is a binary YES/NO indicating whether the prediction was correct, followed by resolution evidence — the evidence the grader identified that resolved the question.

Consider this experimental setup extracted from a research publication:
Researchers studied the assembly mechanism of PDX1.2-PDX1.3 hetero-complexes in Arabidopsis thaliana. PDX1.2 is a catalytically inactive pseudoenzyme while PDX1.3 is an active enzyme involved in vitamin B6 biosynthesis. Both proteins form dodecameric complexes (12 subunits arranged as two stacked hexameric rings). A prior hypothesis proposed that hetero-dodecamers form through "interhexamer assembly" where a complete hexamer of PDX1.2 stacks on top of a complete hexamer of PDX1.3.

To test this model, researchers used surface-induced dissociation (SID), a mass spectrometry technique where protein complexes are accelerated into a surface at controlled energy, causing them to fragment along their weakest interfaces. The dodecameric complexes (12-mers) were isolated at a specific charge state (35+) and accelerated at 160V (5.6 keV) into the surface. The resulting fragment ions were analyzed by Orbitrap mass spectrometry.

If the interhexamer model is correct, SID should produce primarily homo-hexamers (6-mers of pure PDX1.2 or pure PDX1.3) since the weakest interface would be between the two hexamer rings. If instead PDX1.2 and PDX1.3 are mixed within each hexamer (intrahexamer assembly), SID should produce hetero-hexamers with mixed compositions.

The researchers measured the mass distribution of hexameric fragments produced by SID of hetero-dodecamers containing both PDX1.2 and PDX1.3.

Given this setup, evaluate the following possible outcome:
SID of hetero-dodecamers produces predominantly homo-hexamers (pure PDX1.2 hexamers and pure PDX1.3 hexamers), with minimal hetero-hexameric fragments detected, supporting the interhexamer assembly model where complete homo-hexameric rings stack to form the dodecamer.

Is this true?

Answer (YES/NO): NO